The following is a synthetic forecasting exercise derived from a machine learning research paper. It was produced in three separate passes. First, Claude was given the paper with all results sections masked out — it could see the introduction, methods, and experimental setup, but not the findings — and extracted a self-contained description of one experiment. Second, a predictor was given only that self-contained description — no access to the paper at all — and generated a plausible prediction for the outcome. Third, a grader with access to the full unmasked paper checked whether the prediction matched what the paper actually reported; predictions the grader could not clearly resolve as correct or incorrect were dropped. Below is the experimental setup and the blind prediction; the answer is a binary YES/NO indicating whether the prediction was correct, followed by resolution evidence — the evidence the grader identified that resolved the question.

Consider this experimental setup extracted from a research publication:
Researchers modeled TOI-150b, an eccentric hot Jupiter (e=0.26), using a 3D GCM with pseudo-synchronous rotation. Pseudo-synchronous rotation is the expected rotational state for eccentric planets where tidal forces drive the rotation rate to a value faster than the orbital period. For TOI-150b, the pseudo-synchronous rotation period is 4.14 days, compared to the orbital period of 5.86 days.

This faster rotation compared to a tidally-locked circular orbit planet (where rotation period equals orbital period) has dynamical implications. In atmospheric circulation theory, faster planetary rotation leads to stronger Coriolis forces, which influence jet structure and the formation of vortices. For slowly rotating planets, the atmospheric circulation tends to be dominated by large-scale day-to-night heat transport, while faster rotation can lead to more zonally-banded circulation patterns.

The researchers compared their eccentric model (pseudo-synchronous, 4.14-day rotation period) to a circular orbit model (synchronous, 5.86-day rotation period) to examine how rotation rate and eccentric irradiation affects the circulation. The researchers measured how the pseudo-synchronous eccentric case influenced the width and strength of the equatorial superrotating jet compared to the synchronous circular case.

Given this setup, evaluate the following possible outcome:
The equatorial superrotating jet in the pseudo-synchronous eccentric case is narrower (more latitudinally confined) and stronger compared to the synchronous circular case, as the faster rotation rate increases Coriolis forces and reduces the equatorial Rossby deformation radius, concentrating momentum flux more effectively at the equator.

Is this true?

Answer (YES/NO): YES